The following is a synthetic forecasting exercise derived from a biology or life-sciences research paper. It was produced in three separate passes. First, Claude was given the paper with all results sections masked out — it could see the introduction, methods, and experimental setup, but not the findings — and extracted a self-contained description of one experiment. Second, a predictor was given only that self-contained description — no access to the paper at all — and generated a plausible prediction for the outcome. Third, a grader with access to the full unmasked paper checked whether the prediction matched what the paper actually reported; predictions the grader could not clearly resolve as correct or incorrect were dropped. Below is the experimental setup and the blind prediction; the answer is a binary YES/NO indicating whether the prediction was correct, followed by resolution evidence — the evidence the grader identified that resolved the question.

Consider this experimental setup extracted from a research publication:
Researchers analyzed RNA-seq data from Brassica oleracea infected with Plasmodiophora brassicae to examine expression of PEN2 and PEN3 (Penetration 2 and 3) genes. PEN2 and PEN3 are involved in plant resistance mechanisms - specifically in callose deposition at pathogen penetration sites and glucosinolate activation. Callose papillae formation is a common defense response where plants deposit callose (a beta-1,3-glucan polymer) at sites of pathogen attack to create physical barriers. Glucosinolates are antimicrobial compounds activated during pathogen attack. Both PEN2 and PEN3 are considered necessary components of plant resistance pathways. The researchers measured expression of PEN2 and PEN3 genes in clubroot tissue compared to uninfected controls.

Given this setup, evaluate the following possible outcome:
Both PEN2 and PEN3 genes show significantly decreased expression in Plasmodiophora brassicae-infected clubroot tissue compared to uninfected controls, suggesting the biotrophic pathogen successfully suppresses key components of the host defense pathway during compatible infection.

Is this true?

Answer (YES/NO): NO